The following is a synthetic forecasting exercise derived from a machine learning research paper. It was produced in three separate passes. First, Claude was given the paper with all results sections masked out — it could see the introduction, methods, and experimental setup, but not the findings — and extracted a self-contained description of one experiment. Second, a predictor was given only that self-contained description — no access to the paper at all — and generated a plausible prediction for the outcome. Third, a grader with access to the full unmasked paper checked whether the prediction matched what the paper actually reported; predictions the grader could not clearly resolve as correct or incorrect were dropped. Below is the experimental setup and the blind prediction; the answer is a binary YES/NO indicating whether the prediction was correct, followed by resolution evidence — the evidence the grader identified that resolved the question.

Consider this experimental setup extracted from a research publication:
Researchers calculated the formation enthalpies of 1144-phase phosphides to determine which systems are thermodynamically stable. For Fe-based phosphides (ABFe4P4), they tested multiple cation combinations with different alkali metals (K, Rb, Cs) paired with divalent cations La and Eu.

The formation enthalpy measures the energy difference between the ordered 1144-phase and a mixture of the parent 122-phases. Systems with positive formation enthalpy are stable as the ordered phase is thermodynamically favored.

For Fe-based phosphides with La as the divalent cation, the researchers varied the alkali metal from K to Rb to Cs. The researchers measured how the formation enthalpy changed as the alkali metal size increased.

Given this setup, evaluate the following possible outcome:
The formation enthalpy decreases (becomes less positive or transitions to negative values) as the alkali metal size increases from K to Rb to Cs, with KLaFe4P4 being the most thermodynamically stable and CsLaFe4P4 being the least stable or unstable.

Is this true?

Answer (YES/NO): NO